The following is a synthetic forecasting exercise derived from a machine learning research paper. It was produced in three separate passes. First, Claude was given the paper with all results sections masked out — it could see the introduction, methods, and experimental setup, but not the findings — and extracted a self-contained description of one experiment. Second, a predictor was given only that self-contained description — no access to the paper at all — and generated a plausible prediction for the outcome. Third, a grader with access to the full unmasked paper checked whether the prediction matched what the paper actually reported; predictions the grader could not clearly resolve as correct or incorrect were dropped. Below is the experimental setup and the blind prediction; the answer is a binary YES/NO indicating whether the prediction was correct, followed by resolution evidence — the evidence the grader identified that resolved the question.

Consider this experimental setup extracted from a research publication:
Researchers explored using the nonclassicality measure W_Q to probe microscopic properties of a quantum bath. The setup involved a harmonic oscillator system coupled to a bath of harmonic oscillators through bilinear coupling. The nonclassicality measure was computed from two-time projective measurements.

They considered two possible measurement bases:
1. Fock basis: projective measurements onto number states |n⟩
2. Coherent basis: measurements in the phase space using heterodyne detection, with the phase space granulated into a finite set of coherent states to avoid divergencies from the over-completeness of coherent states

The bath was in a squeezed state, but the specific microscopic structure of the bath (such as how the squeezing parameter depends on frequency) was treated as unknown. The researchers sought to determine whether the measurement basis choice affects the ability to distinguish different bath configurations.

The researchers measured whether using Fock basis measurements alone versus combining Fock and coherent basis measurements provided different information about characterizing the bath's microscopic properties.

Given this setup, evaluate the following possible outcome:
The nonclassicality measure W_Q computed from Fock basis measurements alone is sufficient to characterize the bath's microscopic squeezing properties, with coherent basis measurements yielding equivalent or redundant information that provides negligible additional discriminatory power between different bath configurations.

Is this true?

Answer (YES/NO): NO